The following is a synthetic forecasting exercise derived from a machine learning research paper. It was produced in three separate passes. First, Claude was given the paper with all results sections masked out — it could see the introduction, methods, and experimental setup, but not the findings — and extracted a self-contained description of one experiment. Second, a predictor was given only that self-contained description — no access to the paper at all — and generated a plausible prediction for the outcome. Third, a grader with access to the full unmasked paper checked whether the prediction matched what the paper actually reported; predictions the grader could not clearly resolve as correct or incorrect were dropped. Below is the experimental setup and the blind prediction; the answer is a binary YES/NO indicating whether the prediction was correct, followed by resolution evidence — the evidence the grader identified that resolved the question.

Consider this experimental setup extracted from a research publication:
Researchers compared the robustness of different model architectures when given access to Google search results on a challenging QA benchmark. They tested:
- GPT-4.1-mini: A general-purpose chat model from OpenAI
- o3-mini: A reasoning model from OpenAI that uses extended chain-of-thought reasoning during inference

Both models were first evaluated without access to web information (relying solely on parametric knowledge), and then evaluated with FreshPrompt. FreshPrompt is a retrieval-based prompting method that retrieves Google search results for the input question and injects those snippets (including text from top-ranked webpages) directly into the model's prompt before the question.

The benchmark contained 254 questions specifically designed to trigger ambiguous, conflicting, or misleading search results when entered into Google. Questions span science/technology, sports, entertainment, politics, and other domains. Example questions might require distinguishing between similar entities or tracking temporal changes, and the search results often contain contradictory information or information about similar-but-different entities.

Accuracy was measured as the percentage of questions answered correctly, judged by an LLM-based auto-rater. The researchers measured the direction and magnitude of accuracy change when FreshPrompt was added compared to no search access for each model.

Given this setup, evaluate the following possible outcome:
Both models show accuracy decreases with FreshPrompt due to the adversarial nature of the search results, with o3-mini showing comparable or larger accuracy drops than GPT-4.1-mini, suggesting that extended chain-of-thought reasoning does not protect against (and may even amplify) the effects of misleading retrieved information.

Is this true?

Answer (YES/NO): YES